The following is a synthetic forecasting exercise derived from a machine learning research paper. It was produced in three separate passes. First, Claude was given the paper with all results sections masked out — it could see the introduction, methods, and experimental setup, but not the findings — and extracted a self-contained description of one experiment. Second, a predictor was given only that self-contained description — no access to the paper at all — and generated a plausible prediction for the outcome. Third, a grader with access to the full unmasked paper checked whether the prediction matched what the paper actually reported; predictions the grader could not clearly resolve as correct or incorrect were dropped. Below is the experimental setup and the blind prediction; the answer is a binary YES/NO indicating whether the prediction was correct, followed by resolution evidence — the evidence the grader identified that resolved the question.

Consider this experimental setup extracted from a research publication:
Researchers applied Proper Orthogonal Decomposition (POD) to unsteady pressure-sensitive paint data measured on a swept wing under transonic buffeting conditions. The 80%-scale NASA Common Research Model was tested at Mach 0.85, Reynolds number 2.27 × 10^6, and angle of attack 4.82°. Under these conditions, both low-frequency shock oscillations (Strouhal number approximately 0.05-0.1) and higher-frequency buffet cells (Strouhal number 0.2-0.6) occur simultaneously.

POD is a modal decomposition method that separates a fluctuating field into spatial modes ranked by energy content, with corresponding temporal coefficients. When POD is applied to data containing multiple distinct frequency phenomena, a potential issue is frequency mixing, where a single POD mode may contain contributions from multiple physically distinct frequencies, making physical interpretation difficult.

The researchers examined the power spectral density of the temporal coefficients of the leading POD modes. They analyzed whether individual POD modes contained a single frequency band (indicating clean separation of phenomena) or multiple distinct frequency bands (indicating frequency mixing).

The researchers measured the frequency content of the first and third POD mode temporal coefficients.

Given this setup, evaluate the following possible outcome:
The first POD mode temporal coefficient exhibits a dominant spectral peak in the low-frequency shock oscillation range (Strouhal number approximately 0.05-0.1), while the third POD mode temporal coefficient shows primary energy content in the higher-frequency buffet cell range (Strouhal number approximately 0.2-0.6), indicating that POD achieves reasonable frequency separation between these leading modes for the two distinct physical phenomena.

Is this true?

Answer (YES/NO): NO